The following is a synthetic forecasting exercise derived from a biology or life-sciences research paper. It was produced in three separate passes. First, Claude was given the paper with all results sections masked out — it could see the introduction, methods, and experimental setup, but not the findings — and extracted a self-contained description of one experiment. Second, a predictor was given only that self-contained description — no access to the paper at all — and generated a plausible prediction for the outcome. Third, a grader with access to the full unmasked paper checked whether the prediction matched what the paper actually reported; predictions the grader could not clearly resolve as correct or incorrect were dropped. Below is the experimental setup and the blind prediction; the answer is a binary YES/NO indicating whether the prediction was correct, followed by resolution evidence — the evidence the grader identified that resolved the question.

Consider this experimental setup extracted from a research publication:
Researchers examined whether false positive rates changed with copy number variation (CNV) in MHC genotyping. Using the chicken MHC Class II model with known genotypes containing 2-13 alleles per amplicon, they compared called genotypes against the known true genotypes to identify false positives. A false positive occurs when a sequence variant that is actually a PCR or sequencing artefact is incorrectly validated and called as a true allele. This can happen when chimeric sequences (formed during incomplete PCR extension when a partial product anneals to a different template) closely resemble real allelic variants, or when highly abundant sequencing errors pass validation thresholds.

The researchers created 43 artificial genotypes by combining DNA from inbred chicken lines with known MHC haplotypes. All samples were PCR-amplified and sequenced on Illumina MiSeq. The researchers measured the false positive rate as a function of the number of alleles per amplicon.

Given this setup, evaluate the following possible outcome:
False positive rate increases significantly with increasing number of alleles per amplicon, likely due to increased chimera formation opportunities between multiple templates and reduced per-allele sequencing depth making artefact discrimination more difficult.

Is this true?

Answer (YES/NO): NO